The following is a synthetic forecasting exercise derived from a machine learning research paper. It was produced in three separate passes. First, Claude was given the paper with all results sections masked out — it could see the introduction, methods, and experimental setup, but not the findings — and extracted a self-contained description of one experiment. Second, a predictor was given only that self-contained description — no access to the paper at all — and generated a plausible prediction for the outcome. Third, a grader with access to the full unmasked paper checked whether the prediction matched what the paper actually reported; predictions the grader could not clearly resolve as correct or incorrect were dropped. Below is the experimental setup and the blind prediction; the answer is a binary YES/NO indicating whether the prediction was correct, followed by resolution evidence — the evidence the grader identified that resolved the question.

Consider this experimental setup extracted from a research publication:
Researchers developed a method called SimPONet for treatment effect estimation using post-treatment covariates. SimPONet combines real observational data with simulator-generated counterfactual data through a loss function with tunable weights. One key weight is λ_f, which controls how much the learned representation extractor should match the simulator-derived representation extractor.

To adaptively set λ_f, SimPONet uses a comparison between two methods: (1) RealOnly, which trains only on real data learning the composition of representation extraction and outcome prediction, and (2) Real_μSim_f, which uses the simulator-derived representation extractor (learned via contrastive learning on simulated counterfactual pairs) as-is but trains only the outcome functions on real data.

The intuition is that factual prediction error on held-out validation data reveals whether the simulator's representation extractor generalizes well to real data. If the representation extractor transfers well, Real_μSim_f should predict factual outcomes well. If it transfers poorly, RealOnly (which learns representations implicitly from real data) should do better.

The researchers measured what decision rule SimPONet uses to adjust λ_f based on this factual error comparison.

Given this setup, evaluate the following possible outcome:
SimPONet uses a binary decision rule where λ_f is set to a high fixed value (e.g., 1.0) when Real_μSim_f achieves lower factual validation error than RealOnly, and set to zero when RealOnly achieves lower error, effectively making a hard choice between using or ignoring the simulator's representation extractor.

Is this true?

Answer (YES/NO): NO